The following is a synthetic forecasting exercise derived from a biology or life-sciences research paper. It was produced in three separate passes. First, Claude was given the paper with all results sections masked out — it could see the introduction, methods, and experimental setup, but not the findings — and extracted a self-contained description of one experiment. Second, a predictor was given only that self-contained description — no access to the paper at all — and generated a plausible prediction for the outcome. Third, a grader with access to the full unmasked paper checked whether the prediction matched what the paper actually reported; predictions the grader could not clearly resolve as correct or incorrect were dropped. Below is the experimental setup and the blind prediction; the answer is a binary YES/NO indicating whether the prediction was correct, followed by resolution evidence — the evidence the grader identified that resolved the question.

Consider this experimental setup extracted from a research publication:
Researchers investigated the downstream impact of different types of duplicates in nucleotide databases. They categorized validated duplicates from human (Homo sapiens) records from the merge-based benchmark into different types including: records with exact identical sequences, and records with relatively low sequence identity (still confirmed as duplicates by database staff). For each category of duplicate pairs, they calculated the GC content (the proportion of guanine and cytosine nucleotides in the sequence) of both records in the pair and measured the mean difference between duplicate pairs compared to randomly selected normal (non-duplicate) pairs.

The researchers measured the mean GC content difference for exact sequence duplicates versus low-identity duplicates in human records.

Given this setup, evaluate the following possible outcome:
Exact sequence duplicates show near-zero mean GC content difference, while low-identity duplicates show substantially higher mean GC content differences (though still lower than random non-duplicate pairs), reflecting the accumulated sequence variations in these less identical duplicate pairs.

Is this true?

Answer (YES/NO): YES